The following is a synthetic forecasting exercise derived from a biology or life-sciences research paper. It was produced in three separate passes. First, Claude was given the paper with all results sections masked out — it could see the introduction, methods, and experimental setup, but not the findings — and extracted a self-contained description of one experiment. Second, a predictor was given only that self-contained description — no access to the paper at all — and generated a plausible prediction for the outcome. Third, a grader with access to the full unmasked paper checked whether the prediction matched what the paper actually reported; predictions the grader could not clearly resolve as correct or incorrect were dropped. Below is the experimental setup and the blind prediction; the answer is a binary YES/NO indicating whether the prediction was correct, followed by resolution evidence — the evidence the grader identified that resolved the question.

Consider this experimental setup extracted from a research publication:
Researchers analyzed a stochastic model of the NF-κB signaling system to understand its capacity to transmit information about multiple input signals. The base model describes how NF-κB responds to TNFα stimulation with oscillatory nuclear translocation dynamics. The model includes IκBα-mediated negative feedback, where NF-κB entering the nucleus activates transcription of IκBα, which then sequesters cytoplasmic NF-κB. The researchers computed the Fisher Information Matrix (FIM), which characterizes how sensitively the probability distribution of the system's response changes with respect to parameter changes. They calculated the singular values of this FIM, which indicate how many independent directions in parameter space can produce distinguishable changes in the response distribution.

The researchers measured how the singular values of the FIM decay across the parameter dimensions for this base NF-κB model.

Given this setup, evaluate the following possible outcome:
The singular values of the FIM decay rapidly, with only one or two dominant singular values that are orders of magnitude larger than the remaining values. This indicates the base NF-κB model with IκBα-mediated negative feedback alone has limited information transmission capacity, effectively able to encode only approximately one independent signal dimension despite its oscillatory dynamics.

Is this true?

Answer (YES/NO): YES